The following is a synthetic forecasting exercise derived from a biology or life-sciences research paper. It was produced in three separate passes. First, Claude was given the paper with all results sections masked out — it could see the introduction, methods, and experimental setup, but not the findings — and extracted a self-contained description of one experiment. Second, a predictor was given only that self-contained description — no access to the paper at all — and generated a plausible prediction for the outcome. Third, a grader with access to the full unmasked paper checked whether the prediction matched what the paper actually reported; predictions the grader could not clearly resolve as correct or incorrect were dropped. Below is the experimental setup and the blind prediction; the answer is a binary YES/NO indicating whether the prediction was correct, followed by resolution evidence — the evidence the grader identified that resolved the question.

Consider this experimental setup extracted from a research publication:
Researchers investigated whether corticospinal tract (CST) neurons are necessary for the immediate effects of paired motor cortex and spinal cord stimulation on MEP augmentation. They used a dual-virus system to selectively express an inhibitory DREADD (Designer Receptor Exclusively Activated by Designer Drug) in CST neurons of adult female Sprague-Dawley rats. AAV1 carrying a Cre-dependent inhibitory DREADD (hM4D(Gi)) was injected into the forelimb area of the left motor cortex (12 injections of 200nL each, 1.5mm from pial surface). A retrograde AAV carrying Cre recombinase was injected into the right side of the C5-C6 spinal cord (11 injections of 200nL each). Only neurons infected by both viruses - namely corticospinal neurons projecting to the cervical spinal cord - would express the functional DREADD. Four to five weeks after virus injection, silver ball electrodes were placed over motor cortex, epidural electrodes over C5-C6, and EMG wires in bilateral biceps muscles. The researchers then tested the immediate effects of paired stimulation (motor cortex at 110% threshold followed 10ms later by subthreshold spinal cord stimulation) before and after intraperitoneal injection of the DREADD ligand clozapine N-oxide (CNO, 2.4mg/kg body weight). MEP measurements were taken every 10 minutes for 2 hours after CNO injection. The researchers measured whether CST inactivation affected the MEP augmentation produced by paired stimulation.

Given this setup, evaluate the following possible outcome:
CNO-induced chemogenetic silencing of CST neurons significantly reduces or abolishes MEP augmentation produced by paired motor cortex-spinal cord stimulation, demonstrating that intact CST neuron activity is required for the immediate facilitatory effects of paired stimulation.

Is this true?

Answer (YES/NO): YES